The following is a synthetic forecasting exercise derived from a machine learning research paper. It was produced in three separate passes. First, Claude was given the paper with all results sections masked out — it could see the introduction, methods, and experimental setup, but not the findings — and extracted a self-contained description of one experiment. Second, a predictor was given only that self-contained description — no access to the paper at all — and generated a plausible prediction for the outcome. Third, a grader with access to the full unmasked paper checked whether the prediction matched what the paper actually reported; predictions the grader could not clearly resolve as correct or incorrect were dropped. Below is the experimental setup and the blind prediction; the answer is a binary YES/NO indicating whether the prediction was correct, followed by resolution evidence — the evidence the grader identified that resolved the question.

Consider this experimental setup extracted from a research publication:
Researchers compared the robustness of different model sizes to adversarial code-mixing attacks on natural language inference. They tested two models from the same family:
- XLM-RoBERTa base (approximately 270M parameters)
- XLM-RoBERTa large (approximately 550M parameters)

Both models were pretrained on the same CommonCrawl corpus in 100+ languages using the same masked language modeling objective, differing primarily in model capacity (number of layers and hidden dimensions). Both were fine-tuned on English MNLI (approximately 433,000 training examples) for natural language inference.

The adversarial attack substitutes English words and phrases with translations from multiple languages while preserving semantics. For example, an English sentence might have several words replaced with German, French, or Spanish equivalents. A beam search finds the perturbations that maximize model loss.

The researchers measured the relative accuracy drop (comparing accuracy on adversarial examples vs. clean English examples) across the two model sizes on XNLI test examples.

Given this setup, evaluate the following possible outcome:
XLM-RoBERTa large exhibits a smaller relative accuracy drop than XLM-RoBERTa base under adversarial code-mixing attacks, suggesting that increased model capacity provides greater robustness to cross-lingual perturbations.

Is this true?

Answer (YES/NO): YES